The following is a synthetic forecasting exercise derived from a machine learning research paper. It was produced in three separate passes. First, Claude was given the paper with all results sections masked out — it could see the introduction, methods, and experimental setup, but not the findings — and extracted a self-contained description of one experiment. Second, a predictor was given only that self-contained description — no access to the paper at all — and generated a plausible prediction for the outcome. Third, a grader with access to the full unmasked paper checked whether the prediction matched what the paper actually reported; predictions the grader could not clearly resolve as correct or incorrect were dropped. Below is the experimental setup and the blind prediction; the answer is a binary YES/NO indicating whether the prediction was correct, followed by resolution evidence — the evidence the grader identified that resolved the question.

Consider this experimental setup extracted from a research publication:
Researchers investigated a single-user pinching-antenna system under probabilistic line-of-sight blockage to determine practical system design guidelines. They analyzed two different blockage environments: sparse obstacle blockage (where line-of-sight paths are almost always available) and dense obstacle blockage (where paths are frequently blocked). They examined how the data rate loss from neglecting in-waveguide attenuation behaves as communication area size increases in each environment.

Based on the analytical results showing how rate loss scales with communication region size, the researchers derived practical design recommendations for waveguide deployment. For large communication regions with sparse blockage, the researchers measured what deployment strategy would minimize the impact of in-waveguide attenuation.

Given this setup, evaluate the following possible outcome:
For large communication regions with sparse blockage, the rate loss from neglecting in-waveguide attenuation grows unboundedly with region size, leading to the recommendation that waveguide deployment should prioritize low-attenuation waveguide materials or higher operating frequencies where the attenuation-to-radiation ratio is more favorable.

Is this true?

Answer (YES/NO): NO